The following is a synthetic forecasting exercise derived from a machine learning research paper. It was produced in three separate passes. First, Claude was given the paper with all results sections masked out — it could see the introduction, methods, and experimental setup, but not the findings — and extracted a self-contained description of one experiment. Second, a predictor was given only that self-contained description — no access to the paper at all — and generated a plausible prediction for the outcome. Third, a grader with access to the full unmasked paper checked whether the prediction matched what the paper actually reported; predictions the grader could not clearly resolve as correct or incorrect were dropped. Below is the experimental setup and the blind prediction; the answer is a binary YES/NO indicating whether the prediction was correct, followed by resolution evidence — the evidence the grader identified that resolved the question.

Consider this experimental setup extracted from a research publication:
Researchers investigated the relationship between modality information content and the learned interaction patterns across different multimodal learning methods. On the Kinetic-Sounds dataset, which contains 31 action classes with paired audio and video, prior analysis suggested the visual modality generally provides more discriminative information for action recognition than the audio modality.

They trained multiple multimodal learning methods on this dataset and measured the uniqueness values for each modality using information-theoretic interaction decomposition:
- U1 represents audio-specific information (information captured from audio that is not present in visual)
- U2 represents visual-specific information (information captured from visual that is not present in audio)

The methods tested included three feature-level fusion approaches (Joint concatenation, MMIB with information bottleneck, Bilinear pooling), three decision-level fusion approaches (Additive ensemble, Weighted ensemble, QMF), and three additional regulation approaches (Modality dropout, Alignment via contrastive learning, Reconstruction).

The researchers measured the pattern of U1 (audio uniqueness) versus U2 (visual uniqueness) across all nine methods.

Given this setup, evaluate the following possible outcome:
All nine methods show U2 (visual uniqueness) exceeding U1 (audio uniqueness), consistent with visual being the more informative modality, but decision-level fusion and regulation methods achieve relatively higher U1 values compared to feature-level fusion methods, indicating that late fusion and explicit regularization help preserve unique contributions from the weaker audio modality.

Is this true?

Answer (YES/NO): NO